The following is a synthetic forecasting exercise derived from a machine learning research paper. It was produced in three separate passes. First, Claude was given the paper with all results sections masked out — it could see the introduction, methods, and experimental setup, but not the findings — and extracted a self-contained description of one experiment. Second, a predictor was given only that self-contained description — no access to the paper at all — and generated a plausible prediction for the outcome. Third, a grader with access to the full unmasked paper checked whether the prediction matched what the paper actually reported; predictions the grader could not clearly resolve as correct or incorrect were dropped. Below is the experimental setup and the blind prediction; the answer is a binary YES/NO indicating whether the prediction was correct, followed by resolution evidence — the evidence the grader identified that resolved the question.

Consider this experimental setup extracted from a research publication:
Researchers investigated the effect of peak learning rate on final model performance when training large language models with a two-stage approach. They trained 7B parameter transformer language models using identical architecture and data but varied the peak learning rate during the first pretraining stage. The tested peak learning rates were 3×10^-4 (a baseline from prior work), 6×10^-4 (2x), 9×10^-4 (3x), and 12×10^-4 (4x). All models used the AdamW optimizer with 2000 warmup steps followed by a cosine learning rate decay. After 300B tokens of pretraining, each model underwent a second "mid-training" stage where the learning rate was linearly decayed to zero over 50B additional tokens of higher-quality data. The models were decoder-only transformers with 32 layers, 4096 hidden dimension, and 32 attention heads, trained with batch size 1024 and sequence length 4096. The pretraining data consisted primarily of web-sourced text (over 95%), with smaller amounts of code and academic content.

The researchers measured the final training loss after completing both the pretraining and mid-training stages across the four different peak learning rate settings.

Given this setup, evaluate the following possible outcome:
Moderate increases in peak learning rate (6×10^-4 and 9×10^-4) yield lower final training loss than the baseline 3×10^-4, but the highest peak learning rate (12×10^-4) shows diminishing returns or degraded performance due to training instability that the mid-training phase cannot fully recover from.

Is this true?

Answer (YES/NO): NO